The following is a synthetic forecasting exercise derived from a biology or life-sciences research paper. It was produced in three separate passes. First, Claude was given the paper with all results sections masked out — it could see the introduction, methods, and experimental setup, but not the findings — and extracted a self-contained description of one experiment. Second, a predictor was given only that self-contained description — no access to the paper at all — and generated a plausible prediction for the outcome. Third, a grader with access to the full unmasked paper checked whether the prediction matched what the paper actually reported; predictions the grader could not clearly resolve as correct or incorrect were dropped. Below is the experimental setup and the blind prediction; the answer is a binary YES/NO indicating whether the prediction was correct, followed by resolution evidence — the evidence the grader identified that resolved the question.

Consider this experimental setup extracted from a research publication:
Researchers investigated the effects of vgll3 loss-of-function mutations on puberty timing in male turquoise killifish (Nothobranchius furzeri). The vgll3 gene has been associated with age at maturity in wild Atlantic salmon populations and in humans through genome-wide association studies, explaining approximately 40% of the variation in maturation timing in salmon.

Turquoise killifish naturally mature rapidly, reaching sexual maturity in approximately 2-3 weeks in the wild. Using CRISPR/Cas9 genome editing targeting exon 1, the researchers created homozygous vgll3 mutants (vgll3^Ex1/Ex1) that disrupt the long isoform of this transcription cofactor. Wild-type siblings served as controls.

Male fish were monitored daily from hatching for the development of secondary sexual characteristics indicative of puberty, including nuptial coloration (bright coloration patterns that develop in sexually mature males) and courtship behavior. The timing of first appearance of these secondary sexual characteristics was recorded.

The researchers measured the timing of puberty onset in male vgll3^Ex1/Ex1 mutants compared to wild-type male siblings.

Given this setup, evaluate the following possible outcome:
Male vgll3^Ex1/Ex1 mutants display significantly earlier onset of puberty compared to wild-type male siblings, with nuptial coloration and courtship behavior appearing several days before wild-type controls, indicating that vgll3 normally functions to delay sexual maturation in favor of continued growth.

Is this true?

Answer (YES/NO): NO